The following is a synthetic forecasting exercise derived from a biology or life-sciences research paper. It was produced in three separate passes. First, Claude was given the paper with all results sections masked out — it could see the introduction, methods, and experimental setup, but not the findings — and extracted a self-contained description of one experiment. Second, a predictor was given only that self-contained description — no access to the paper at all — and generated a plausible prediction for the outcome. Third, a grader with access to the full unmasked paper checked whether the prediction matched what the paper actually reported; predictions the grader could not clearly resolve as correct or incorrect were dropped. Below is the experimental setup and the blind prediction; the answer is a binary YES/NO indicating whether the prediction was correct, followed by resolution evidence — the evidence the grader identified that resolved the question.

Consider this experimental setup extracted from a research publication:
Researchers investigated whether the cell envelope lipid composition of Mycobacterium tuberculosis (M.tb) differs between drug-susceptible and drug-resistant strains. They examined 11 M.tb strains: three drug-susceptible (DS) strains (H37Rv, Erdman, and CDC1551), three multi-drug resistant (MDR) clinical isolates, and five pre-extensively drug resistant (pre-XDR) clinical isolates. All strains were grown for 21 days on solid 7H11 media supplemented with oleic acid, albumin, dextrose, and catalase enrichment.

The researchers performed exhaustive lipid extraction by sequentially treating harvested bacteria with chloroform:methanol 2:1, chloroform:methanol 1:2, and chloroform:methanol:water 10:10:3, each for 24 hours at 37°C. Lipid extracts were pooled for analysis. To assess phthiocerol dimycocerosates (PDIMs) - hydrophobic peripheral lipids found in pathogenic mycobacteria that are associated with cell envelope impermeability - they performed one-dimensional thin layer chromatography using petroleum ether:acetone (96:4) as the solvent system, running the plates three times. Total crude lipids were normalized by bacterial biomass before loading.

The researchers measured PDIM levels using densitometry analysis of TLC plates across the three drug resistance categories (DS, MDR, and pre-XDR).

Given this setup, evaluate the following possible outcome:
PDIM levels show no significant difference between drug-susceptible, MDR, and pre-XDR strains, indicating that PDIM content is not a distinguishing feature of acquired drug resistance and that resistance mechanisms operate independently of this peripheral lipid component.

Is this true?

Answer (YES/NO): NO